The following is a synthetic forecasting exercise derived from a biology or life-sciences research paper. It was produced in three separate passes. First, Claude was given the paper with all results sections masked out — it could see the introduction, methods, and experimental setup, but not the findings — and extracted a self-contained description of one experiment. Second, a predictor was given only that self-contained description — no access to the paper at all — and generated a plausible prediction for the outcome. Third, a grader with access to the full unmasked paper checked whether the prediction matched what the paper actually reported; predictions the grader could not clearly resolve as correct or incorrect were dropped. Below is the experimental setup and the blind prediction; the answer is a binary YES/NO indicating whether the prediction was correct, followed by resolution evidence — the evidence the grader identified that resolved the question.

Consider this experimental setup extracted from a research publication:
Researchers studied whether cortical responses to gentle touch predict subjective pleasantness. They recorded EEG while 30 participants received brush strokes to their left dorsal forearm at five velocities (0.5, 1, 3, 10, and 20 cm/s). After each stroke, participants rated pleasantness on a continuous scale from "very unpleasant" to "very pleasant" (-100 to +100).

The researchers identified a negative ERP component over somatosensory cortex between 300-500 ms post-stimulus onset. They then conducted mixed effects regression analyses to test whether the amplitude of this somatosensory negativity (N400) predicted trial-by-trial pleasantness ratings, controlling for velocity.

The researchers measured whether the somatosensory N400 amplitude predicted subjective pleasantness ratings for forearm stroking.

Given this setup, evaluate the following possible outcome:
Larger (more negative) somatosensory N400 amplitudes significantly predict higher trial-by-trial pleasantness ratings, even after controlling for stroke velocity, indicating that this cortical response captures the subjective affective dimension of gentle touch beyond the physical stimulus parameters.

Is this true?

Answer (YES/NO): YES